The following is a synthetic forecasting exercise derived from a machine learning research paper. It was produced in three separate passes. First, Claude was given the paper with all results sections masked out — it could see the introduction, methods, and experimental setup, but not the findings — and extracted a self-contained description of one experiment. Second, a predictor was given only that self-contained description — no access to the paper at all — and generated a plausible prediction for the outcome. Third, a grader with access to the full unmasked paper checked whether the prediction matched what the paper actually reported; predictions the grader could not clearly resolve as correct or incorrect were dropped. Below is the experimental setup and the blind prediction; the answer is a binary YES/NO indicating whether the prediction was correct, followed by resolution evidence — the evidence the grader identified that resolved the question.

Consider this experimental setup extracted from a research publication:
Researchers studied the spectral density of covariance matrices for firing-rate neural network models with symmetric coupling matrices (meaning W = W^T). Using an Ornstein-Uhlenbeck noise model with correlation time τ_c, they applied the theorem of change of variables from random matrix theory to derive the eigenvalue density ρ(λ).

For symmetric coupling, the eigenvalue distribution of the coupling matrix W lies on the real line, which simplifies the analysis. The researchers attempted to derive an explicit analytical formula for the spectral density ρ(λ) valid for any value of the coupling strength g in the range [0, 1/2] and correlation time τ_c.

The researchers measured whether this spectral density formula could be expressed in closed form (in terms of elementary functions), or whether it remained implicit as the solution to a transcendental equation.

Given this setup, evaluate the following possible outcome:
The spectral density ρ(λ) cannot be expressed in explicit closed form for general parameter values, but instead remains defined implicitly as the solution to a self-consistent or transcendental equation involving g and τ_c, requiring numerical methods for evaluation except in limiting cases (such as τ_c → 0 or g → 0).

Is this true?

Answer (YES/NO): NO